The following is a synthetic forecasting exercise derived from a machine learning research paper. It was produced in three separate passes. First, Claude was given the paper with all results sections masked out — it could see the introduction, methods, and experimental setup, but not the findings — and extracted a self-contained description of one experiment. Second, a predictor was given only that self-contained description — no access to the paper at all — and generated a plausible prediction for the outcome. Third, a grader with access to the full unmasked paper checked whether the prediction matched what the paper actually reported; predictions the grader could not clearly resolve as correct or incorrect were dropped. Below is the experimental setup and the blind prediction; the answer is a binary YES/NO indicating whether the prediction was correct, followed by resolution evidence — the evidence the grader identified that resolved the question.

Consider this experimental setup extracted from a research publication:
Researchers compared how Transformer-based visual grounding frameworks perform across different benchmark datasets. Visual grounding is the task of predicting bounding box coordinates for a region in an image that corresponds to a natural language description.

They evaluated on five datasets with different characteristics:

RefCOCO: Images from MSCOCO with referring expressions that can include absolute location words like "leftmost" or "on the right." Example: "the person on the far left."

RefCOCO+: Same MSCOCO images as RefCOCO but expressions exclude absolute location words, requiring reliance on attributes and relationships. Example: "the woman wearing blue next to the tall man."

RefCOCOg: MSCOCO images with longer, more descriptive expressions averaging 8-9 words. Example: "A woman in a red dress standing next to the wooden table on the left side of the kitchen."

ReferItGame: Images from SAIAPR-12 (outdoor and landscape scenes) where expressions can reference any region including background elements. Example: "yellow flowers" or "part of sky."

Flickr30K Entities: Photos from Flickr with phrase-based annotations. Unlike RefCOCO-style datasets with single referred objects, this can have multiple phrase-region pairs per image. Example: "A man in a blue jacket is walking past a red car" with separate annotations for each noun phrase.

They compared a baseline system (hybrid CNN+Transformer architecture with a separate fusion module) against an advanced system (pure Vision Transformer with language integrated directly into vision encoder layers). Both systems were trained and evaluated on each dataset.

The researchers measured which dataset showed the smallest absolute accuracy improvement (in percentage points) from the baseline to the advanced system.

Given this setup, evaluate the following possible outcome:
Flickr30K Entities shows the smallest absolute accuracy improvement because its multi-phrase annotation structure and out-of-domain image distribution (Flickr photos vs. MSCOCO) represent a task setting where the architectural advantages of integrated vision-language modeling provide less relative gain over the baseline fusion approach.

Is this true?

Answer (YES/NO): YES